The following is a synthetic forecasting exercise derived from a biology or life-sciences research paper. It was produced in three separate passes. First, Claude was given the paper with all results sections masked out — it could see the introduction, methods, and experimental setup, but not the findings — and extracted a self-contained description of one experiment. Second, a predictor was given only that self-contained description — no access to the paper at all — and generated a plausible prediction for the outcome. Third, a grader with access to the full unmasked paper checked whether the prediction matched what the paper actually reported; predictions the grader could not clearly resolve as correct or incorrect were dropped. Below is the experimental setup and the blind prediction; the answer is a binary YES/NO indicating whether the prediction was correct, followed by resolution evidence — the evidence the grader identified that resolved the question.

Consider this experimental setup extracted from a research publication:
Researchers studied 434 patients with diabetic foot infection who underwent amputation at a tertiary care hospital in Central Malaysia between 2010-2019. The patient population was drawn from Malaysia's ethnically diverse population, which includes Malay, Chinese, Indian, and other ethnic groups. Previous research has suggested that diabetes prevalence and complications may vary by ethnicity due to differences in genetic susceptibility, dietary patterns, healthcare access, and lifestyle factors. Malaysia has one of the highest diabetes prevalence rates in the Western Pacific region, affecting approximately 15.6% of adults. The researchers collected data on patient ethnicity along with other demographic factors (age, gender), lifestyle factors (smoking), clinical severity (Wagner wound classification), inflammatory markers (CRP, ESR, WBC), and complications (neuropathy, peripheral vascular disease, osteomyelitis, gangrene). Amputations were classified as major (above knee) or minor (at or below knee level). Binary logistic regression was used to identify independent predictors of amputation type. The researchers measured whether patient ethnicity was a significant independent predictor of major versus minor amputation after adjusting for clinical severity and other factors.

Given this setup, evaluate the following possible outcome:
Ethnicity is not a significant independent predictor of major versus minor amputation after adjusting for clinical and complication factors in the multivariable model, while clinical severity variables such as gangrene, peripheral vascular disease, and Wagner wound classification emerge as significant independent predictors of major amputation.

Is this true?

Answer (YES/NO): NO